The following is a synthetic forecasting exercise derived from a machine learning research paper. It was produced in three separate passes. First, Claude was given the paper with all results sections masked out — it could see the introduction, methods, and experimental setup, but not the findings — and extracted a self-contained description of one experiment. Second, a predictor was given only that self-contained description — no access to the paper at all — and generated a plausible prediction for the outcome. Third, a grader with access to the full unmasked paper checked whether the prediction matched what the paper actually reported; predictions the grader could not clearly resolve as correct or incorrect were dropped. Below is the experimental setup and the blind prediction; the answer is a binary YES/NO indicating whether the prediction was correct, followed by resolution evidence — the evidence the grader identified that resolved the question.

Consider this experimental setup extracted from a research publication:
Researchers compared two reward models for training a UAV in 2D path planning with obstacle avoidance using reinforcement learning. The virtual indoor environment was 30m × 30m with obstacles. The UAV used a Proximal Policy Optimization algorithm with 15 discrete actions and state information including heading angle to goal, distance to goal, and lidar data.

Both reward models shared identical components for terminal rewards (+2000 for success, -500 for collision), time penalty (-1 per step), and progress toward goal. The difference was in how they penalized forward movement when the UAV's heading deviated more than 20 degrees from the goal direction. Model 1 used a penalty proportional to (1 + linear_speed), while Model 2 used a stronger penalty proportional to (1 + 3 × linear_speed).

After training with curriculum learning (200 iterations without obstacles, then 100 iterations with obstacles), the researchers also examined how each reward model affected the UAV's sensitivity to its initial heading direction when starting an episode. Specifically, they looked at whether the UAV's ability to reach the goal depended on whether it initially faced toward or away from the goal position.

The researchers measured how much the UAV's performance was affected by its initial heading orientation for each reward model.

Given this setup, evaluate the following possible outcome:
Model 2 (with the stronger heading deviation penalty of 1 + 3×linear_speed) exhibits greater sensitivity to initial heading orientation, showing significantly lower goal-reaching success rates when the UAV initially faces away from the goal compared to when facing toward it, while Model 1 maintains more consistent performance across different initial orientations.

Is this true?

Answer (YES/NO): NO